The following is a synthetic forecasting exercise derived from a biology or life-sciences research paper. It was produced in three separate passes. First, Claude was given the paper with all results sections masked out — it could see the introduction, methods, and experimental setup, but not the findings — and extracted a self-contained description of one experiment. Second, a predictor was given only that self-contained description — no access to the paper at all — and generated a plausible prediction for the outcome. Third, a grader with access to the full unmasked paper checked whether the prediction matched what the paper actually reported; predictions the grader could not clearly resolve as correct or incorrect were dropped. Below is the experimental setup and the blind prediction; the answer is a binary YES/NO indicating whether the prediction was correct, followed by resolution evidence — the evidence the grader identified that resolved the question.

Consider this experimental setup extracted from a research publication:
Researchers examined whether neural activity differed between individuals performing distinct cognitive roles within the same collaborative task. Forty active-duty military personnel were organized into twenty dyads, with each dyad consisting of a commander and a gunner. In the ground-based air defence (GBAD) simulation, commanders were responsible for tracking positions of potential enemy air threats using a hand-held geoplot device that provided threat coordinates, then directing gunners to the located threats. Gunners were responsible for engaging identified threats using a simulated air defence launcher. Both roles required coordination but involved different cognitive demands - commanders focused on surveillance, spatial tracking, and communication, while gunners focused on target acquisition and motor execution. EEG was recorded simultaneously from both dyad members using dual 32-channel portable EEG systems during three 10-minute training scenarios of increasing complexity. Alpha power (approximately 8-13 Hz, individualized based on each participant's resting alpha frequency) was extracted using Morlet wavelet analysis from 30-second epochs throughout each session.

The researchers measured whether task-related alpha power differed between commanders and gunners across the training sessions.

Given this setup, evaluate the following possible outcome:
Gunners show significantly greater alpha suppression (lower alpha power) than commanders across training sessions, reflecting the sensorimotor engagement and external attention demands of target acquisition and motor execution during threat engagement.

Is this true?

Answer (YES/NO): YES